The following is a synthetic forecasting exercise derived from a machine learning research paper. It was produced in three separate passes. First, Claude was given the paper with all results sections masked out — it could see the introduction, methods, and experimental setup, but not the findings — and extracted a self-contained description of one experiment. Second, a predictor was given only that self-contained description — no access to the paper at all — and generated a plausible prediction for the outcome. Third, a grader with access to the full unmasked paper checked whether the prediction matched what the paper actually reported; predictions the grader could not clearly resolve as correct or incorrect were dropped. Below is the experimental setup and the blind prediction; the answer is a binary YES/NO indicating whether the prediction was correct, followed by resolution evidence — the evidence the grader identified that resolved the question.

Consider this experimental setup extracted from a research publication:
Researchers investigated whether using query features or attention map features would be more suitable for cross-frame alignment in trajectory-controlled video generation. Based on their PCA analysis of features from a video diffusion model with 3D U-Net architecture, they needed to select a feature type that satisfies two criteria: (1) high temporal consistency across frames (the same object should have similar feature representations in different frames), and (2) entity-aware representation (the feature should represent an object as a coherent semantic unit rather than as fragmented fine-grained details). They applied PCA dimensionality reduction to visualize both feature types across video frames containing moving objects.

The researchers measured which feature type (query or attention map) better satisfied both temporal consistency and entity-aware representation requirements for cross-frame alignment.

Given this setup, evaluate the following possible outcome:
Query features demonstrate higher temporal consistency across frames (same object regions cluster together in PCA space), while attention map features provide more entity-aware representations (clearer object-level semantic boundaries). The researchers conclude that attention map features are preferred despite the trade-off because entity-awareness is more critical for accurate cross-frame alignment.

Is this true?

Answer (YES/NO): NO